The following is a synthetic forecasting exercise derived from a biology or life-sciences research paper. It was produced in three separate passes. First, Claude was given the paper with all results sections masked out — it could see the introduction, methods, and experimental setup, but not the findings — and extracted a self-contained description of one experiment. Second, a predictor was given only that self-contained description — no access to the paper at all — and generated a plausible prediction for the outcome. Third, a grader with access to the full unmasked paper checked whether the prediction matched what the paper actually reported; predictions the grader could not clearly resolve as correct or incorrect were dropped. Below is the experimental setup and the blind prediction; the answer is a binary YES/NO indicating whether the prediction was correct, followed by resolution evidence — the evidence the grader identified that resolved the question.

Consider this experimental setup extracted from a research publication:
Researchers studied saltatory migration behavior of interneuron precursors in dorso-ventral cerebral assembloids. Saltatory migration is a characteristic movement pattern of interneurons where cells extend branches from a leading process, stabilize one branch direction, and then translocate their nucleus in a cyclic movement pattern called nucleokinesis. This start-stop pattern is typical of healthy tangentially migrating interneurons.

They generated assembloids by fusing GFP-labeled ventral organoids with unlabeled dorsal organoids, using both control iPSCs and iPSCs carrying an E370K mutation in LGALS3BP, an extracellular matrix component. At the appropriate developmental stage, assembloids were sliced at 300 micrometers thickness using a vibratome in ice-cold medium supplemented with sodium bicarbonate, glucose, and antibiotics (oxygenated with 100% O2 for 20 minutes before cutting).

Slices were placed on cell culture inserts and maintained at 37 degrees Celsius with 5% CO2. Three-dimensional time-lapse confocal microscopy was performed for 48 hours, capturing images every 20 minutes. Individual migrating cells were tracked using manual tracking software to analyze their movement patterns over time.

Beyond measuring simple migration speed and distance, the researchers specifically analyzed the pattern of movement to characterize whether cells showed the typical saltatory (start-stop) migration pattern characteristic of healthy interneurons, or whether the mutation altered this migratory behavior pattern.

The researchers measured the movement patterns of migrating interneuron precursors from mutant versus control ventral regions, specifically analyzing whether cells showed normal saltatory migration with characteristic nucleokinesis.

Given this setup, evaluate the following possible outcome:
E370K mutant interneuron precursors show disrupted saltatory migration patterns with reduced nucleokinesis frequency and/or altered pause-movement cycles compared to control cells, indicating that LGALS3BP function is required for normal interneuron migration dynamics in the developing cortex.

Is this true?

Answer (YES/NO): YES